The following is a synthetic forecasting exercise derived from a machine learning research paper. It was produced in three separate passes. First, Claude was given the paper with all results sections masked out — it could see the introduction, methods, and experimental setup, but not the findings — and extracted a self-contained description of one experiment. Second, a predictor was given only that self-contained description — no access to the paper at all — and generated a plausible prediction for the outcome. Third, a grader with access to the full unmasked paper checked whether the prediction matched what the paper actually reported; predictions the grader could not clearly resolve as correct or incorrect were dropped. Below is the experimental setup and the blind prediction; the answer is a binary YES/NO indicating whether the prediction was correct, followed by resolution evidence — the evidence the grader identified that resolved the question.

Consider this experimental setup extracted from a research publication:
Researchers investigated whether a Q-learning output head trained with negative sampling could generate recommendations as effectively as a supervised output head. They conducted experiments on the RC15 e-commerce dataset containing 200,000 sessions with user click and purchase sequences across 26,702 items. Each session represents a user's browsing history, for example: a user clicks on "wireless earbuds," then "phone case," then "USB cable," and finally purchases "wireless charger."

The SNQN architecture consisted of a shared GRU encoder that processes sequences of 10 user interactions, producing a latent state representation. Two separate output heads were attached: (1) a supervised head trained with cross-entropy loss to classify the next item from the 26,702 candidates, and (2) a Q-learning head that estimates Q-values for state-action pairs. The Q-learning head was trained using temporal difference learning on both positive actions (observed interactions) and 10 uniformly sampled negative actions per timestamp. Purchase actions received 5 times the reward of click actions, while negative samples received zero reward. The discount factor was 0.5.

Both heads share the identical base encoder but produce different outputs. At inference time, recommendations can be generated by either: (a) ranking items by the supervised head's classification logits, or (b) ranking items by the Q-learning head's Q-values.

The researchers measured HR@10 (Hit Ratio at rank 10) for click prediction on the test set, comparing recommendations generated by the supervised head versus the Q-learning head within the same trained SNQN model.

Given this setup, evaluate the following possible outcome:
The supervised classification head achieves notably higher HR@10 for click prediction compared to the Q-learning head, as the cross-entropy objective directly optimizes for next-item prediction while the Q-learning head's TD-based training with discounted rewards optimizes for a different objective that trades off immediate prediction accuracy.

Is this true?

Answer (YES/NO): YES